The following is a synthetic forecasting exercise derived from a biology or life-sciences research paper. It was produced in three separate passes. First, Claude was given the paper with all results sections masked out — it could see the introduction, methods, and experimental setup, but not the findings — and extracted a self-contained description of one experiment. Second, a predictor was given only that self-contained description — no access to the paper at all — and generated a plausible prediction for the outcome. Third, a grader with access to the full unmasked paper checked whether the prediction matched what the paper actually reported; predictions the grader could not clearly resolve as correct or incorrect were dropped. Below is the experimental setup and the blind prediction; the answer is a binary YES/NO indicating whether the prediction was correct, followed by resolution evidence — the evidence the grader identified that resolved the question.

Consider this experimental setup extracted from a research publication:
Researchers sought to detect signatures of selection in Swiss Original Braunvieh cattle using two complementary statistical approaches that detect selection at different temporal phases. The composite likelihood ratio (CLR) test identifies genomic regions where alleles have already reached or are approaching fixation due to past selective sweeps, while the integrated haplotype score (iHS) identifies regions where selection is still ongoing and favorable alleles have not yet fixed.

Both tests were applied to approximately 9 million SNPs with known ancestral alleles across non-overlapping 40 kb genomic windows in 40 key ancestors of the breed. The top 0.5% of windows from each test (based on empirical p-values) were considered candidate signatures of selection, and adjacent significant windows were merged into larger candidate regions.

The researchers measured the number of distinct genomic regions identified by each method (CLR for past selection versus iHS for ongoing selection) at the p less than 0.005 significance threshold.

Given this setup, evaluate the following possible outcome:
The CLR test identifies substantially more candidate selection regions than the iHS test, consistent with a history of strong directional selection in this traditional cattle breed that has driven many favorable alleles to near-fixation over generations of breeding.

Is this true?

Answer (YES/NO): NO